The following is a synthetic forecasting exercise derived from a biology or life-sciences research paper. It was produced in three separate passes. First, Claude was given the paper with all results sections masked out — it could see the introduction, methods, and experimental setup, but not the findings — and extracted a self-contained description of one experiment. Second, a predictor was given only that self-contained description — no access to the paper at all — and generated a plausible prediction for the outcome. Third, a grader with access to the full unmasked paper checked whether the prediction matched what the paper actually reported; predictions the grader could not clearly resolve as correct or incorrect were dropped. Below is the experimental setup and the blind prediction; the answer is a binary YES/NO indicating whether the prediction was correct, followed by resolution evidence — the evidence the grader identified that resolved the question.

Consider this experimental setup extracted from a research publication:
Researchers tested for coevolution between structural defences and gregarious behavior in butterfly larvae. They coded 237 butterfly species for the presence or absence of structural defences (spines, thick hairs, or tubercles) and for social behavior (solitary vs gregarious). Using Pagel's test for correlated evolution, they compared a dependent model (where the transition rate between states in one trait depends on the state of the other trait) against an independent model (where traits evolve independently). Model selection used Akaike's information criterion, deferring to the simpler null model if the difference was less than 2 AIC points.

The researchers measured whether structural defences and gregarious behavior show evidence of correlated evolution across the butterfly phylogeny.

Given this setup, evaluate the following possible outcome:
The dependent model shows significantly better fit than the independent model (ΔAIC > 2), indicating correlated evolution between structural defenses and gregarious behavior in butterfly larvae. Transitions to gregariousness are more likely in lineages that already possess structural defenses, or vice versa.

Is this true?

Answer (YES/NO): YES